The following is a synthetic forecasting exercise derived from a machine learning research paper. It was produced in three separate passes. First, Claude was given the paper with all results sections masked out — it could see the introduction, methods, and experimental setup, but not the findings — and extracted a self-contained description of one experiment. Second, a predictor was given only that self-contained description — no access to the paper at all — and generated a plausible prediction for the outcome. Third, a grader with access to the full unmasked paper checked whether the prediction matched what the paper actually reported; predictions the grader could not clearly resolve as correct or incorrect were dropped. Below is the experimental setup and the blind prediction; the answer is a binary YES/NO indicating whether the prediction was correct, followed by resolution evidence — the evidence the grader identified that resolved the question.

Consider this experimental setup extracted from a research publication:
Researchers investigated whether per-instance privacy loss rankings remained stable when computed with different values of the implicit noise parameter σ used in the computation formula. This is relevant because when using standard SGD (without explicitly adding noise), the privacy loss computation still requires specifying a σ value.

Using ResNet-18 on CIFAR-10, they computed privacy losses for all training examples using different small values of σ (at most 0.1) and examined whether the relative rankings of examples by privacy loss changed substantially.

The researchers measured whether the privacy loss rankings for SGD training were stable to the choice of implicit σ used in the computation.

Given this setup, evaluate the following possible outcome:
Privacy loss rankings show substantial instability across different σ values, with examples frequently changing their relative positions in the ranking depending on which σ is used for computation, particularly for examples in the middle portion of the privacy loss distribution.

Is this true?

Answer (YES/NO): NO